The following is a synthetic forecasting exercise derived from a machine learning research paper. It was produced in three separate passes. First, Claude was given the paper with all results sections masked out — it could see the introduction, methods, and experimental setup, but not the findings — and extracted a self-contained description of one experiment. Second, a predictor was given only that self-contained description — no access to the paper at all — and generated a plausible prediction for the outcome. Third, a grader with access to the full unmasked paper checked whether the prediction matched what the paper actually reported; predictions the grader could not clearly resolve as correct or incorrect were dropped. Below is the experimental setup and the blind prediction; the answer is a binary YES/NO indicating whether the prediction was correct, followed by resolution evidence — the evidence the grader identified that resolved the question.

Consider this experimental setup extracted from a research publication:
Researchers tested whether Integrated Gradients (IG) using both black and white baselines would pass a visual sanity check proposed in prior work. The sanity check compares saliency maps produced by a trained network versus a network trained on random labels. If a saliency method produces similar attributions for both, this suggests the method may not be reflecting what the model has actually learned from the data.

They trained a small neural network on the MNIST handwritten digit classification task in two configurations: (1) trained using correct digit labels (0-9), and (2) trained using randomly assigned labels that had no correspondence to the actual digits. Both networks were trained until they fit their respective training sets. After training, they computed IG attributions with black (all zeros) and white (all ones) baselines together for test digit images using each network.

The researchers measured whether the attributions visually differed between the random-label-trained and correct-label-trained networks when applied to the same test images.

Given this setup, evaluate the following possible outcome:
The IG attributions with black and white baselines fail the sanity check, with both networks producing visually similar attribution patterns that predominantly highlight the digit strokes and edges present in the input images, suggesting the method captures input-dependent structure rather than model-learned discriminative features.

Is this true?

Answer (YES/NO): NO